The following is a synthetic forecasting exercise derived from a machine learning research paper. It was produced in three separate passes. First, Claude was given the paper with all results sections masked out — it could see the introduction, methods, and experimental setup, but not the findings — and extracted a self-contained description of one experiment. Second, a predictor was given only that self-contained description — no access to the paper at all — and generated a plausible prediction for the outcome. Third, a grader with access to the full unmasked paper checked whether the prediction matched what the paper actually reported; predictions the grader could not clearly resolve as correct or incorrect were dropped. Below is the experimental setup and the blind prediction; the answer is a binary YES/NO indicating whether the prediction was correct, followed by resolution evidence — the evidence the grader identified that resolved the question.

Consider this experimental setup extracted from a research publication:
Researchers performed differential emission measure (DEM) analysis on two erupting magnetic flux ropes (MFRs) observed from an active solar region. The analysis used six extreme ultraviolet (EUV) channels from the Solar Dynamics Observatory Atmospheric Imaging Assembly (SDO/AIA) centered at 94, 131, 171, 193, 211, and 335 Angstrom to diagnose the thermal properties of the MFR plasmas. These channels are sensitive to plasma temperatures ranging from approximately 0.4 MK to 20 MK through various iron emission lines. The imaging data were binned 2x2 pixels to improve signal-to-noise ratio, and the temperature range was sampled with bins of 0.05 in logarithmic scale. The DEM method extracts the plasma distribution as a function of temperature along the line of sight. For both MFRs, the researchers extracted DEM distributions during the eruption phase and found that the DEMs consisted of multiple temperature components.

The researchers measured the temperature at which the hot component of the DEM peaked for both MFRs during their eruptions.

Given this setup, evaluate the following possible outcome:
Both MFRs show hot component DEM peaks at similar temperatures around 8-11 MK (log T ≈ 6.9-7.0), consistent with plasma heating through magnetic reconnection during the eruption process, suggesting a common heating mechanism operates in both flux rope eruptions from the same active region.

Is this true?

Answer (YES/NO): NO